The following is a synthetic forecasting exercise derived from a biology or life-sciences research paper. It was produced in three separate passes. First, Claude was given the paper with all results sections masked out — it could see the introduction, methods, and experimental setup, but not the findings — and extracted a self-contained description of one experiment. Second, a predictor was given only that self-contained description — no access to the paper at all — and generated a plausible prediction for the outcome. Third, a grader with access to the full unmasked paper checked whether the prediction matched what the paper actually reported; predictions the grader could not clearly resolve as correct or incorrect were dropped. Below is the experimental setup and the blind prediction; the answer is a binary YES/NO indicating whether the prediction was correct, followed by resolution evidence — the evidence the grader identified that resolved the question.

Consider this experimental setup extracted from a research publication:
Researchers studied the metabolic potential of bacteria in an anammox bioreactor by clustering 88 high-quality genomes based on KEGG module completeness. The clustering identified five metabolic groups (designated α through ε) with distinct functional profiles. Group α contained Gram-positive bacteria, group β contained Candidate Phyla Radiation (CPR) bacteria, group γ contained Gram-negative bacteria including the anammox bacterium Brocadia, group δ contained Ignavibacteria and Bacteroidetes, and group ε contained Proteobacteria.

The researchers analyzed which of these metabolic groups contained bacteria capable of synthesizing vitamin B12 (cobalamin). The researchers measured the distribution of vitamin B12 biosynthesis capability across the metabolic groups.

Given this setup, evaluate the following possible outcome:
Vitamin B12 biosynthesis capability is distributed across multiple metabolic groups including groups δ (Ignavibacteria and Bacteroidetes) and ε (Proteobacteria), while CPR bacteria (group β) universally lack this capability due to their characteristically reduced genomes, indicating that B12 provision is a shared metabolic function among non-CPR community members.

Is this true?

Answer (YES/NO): NO